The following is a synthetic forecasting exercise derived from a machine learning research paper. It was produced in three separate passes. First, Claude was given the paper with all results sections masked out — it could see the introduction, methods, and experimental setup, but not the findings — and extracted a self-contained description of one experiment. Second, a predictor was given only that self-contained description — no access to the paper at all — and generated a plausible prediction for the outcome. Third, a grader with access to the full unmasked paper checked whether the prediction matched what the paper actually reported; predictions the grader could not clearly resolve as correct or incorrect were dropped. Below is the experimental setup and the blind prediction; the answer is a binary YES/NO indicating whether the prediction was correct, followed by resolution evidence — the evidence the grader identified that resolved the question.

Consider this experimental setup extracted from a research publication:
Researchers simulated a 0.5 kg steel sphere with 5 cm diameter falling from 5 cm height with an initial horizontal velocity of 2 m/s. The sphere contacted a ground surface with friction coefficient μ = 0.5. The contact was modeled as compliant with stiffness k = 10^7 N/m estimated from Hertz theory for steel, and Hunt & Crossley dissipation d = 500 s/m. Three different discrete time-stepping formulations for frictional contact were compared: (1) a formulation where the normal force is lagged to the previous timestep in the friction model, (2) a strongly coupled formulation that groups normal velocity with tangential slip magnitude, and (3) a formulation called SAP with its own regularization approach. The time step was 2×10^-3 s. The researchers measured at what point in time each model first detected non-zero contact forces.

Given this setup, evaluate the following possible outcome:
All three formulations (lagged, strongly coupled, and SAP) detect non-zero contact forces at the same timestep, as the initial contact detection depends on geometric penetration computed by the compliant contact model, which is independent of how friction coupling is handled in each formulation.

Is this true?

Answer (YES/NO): NO